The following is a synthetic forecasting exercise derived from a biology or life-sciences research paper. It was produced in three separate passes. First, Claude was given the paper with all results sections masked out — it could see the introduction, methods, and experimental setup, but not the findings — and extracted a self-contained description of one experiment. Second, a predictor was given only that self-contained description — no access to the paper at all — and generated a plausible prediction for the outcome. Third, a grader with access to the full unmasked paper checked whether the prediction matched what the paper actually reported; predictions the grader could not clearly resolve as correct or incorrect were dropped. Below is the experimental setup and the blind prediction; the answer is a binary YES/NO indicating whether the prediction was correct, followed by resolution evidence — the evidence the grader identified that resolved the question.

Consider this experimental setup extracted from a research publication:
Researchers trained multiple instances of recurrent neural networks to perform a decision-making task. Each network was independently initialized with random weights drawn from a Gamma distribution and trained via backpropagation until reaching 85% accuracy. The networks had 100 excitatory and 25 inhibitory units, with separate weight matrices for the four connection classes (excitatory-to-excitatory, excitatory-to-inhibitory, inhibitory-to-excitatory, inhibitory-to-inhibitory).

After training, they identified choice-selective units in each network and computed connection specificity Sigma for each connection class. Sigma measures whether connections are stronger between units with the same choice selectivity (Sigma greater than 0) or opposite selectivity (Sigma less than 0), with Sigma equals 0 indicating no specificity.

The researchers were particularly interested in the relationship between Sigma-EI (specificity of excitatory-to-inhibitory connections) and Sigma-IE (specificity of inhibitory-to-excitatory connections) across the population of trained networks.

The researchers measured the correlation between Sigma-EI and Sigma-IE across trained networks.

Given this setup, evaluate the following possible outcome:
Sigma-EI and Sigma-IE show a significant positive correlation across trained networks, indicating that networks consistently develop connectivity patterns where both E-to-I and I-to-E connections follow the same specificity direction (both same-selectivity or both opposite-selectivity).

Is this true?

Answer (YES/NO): YES